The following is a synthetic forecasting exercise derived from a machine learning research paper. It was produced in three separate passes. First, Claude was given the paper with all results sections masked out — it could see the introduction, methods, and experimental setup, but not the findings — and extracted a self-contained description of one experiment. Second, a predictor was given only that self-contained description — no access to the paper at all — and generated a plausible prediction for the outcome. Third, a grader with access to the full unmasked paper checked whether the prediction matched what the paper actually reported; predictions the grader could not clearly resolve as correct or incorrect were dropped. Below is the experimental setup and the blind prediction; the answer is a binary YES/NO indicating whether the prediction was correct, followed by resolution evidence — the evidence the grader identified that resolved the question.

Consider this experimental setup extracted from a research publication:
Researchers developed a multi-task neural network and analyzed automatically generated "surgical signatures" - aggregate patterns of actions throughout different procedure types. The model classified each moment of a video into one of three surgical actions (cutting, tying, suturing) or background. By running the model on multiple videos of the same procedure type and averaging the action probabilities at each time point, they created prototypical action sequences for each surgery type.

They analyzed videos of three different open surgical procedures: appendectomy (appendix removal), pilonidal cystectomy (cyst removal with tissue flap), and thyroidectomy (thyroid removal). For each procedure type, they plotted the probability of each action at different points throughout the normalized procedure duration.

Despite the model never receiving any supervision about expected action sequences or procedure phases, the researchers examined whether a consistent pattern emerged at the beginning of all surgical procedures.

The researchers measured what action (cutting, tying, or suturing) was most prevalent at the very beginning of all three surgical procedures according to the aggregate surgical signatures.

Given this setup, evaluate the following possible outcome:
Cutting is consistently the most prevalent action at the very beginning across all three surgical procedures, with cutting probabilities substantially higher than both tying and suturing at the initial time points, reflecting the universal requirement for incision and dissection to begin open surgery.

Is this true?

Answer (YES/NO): YES